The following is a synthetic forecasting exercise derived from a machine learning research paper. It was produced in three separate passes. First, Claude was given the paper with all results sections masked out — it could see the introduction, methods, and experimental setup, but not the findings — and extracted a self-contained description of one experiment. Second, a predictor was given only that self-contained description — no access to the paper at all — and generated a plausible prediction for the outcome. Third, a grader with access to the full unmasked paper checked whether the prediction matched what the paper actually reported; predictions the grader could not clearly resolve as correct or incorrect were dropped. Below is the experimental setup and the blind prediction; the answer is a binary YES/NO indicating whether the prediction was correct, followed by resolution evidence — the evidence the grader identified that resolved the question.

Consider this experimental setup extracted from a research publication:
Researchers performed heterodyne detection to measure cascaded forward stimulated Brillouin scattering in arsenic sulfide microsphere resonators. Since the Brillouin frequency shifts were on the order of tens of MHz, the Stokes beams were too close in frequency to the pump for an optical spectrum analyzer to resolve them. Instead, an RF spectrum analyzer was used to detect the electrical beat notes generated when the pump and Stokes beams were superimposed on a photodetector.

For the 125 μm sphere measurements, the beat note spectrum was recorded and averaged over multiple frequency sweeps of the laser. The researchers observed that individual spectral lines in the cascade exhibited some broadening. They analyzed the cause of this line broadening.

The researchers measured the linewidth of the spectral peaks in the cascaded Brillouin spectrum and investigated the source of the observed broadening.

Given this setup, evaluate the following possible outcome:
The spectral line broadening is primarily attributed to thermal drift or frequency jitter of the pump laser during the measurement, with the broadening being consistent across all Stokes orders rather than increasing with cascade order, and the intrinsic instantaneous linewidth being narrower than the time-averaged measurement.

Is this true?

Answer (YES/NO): NO